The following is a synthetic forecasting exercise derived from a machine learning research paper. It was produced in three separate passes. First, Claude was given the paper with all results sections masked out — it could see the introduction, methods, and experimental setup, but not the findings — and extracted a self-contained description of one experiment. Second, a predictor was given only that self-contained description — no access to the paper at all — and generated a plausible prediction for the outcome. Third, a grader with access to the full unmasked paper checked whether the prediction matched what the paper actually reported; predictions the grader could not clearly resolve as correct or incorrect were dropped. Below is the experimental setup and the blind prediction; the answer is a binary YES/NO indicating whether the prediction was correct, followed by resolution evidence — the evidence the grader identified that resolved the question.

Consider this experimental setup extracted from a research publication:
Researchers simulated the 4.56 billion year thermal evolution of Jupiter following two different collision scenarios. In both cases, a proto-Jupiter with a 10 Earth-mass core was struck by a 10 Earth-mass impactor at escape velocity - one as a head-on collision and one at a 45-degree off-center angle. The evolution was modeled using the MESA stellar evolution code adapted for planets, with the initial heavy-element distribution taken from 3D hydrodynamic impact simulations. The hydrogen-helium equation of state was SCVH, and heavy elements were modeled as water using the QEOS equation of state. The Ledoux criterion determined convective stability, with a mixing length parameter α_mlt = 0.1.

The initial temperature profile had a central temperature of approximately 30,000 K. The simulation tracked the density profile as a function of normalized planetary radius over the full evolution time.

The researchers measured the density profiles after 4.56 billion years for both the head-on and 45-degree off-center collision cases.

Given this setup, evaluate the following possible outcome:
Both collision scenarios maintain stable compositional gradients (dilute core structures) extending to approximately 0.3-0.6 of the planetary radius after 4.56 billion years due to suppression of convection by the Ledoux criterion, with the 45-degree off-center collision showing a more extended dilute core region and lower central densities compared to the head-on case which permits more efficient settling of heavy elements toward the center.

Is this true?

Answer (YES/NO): NO